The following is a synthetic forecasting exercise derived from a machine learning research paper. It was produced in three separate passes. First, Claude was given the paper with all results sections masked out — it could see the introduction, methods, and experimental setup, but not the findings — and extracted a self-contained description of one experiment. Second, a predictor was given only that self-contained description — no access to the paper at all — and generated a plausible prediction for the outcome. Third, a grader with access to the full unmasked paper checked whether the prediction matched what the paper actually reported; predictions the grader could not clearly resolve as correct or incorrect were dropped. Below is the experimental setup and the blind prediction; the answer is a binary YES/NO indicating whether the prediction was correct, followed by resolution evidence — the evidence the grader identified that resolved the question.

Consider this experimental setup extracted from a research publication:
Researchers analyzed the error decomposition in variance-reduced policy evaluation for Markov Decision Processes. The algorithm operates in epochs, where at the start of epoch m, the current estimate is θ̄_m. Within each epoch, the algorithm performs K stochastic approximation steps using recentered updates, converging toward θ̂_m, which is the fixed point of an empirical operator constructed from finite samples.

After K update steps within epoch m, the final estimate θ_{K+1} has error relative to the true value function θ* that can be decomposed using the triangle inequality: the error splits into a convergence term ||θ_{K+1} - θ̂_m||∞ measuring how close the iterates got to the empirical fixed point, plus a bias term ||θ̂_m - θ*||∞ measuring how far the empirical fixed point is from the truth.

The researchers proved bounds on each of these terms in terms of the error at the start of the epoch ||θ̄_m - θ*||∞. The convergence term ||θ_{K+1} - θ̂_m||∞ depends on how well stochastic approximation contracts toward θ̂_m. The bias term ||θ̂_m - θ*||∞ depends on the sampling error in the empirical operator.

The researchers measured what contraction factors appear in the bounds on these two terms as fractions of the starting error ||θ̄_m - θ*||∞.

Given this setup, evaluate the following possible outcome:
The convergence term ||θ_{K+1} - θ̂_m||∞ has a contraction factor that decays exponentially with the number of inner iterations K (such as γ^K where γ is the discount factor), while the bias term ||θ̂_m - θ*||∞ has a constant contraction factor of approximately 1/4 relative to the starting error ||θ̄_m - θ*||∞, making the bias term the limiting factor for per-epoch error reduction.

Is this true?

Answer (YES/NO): NO